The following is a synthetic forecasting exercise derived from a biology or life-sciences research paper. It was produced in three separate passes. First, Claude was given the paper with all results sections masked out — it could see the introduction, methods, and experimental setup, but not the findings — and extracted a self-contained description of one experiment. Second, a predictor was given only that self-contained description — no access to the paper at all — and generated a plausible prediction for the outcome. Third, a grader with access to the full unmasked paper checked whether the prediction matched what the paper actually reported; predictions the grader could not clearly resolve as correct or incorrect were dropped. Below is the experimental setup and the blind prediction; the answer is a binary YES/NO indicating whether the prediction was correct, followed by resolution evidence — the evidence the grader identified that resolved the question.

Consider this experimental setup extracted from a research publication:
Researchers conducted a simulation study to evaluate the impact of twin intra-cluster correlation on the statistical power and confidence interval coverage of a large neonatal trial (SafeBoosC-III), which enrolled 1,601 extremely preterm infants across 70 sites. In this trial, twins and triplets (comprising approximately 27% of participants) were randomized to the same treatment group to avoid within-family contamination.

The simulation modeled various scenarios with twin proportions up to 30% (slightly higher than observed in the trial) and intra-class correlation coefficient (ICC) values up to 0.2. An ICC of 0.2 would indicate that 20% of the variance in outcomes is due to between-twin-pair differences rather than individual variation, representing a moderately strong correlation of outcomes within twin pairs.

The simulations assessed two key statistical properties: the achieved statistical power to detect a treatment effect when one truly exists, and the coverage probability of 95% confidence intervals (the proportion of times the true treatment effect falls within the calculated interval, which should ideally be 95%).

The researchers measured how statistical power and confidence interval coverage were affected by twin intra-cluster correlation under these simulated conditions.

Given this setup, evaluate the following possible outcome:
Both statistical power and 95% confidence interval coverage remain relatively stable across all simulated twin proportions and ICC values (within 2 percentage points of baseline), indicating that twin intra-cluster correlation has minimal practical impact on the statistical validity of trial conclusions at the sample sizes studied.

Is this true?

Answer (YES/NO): YES